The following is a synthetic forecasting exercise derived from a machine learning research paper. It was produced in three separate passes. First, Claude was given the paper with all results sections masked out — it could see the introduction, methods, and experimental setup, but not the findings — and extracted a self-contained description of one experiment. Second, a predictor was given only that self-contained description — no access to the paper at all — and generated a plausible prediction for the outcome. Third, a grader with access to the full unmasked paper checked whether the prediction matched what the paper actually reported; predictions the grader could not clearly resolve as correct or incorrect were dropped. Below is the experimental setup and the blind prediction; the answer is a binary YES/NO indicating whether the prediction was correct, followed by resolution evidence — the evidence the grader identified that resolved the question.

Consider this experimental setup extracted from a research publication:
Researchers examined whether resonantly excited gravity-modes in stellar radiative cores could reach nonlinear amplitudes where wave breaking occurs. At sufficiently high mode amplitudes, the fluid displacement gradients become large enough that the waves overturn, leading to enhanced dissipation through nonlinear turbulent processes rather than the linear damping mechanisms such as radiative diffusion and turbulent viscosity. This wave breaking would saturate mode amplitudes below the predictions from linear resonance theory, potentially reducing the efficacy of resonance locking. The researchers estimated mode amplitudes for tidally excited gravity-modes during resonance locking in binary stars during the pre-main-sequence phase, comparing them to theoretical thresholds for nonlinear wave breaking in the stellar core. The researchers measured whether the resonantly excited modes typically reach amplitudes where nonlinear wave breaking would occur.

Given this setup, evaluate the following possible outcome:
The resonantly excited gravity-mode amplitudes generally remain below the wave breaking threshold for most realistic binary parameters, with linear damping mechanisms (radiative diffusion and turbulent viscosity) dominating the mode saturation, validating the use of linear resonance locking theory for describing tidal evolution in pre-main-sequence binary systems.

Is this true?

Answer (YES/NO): NO